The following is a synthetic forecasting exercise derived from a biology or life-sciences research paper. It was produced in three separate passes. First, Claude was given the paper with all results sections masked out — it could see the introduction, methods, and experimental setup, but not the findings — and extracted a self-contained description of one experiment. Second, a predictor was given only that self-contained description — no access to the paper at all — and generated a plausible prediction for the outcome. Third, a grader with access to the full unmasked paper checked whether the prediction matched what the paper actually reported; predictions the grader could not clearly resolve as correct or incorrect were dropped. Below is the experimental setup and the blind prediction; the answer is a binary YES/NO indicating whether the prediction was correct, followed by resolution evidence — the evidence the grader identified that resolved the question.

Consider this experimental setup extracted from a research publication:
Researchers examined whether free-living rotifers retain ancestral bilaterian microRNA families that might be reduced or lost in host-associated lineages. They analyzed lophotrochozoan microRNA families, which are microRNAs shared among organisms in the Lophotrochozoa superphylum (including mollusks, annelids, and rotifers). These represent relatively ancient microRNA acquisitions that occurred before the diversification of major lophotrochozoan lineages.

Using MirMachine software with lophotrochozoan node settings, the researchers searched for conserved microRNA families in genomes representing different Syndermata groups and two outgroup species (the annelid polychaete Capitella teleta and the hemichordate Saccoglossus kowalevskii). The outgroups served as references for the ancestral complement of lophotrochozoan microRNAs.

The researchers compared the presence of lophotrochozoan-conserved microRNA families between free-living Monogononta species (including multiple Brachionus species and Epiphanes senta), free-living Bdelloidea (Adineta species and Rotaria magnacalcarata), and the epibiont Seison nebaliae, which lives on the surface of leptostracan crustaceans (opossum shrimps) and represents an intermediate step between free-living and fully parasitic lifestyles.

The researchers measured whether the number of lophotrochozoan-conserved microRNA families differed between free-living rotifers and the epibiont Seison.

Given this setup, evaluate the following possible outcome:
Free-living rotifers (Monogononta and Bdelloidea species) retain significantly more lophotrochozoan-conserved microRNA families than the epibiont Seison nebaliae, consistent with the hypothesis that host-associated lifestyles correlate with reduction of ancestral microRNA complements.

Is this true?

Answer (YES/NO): YES